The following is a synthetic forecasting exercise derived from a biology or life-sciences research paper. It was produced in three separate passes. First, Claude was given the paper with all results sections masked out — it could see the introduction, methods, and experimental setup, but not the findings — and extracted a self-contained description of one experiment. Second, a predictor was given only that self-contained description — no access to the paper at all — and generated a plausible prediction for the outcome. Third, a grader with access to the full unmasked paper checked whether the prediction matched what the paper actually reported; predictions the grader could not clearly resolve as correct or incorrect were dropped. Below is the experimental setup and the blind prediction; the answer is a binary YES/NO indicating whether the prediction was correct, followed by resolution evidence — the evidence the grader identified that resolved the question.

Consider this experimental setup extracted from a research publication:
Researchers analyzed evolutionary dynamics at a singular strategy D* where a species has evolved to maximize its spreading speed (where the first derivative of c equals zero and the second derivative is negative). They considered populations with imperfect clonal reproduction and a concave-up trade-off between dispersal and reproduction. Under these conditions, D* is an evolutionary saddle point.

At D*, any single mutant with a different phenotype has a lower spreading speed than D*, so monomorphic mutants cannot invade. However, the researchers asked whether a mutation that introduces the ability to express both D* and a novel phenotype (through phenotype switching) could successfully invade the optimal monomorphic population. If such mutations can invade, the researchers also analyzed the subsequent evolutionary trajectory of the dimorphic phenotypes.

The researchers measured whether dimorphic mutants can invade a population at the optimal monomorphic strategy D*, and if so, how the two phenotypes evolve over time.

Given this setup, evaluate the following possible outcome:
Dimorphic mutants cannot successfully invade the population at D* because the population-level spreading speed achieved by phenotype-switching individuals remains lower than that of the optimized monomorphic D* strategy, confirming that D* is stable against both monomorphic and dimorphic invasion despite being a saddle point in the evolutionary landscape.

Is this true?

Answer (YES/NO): NO